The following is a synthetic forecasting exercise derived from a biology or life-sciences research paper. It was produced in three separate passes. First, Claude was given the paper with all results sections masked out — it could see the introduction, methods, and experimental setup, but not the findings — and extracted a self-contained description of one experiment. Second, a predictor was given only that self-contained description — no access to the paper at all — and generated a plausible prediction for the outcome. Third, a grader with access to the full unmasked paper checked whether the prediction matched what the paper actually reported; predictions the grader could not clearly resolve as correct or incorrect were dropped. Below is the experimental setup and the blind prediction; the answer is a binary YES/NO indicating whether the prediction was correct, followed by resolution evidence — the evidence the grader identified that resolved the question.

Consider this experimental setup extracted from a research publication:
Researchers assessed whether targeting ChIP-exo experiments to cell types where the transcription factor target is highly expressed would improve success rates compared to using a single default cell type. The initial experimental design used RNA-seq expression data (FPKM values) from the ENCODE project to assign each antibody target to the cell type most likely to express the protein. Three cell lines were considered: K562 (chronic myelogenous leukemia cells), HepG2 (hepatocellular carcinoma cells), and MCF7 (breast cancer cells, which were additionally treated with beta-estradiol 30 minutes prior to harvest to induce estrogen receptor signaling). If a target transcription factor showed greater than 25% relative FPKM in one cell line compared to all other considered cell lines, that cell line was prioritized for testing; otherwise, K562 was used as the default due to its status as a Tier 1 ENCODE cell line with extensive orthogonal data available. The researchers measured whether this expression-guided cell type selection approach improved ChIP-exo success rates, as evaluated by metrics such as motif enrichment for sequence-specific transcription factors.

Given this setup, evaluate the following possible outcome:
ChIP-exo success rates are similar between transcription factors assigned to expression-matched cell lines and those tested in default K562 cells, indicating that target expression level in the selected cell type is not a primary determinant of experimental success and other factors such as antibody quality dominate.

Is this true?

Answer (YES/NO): NO